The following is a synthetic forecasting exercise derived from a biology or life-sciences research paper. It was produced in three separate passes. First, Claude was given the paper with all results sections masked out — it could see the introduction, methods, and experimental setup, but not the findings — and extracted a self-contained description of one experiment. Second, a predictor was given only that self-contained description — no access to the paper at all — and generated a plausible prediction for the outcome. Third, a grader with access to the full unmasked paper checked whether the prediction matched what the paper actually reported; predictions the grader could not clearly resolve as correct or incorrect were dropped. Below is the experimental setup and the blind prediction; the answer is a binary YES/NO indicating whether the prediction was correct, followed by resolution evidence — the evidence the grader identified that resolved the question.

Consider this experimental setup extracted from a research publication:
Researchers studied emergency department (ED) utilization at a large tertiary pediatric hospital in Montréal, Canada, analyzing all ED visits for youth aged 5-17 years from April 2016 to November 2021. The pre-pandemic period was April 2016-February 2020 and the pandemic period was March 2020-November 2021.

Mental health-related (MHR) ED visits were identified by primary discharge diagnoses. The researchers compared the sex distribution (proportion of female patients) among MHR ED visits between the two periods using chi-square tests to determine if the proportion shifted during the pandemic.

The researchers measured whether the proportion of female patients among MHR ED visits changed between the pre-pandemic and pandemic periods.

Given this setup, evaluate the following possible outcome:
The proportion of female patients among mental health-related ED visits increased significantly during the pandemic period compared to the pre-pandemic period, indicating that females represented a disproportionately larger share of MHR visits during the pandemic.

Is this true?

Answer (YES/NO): YES